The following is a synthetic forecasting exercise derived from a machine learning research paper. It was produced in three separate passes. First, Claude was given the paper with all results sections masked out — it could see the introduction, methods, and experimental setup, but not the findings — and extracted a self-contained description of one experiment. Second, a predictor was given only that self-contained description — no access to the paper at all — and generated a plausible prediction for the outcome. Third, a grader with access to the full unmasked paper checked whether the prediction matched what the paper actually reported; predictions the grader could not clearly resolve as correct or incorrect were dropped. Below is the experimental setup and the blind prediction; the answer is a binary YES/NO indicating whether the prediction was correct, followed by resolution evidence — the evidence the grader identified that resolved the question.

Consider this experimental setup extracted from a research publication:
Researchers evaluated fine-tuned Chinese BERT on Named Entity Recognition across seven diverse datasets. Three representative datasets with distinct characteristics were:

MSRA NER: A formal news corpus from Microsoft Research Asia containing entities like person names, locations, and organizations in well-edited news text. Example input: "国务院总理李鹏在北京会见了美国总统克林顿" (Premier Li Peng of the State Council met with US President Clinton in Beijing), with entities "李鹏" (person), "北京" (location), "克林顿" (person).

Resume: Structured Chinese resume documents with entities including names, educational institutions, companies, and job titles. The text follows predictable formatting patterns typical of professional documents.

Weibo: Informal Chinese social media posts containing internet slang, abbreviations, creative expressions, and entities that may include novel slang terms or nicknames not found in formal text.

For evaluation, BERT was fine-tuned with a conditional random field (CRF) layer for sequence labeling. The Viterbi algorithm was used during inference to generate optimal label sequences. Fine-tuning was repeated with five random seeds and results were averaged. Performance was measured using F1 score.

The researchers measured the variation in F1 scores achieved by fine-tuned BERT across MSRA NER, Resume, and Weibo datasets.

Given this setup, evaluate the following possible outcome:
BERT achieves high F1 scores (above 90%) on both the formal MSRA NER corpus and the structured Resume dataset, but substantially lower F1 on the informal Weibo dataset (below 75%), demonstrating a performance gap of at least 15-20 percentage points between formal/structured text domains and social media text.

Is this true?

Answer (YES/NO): YES